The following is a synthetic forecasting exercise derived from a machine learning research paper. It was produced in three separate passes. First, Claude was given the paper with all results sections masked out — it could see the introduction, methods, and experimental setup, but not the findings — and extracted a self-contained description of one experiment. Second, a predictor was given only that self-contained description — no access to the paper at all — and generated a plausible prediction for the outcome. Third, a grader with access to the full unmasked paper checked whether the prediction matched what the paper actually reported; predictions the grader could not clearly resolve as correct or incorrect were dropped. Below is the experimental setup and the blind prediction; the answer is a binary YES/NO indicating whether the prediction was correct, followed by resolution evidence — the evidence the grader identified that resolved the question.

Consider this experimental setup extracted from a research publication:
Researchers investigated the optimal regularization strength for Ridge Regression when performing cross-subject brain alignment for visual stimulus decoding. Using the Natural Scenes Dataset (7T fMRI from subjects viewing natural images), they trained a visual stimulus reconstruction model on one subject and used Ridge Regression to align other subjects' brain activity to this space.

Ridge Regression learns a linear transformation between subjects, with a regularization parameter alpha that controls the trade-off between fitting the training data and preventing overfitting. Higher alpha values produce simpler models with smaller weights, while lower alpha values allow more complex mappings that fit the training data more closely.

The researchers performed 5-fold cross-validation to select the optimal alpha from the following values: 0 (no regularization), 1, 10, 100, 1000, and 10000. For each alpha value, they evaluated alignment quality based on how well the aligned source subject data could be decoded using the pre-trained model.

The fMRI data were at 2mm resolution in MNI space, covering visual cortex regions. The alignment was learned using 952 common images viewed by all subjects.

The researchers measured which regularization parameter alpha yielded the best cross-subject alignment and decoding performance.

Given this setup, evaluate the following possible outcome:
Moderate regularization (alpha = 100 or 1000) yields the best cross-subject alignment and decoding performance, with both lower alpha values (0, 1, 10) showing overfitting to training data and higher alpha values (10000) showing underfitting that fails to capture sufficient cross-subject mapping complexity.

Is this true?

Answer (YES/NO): YES